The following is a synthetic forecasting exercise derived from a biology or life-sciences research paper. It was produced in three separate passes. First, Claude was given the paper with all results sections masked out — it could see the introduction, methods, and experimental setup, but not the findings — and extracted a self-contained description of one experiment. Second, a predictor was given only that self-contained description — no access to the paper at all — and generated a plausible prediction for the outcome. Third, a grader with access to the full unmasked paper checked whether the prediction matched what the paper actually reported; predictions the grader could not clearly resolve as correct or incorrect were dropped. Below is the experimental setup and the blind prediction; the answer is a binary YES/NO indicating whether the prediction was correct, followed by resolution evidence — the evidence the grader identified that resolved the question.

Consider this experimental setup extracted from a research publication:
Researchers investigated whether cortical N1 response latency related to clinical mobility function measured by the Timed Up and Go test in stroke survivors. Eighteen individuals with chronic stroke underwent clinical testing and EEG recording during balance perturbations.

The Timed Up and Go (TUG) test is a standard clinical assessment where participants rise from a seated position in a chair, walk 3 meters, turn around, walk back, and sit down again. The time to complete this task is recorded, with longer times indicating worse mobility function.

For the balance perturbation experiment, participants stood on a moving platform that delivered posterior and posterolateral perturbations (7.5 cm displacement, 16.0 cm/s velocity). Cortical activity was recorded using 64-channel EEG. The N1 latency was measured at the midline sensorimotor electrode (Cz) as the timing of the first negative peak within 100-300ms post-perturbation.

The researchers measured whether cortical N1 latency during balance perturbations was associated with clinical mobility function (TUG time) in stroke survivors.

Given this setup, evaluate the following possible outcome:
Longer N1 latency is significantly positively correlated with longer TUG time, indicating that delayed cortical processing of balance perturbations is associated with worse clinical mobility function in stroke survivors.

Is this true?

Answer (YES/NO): YES